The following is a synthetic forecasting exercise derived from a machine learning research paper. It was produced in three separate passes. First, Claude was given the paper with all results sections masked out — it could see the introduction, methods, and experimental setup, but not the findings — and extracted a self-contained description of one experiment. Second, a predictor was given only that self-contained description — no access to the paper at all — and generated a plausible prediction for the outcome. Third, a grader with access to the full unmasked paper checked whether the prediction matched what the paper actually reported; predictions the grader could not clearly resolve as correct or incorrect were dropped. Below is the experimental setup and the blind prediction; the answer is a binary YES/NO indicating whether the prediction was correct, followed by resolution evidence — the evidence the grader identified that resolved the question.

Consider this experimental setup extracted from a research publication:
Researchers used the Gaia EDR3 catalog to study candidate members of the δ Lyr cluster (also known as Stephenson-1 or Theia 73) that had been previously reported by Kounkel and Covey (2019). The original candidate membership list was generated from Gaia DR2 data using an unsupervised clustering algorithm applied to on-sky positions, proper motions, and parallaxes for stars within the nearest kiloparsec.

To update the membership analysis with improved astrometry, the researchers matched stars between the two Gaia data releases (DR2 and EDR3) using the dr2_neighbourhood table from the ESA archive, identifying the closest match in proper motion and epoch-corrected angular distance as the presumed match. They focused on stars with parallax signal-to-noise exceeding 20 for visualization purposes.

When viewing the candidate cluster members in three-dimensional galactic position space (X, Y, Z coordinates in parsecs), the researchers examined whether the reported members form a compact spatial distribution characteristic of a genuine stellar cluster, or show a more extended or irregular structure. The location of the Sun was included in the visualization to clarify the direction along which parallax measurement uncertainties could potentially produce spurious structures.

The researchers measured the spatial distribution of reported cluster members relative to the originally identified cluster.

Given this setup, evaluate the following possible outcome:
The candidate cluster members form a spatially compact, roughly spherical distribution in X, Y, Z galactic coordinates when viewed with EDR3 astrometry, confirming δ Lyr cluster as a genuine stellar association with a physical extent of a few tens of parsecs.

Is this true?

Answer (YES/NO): NO